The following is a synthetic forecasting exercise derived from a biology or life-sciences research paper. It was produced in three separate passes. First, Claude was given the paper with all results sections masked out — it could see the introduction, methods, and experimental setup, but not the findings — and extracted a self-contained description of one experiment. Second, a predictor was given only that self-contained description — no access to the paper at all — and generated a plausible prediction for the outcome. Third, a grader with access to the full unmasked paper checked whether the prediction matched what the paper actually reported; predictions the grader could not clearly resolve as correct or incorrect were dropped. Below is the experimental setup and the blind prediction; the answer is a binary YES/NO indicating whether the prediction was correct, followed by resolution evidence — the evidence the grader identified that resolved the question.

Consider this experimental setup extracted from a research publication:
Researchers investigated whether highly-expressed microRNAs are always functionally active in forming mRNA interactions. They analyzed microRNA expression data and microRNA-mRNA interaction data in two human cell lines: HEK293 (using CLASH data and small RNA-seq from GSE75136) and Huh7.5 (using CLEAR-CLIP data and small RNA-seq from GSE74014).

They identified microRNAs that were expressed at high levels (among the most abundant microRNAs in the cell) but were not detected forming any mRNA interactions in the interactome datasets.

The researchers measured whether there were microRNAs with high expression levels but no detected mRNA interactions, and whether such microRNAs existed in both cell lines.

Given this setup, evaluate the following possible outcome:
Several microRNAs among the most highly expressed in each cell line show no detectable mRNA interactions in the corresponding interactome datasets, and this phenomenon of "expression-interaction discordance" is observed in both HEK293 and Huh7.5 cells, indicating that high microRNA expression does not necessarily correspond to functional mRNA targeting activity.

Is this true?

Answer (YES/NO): YES